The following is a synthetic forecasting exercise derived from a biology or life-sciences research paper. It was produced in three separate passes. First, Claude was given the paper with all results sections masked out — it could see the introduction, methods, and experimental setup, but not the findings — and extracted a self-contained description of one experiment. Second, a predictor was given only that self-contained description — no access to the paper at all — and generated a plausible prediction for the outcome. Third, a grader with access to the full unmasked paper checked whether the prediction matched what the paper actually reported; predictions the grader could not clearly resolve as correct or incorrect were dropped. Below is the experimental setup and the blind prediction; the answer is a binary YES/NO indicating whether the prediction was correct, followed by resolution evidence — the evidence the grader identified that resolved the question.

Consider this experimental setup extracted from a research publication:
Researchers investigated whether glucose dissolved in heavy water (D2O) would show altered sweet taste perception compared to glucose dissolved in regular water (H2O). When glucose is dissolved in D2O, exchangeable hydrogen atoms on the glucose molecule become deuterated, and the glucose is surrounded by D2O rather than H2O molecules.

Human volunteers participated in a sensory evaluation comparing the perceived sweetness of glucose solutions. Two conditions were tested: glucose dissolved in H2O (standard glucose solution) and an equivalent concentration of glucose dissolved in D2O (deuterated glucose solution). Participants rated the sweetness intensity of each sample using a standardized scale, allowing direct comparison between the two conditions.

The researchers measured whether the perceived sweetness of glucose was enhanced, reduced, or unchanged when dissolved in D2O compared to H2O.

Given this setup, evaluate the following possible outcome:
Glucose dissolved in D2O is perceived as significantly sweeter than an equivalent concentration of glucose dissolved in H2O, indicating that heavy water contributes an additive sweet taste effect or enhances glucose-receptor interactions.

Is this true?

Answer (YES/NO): YES